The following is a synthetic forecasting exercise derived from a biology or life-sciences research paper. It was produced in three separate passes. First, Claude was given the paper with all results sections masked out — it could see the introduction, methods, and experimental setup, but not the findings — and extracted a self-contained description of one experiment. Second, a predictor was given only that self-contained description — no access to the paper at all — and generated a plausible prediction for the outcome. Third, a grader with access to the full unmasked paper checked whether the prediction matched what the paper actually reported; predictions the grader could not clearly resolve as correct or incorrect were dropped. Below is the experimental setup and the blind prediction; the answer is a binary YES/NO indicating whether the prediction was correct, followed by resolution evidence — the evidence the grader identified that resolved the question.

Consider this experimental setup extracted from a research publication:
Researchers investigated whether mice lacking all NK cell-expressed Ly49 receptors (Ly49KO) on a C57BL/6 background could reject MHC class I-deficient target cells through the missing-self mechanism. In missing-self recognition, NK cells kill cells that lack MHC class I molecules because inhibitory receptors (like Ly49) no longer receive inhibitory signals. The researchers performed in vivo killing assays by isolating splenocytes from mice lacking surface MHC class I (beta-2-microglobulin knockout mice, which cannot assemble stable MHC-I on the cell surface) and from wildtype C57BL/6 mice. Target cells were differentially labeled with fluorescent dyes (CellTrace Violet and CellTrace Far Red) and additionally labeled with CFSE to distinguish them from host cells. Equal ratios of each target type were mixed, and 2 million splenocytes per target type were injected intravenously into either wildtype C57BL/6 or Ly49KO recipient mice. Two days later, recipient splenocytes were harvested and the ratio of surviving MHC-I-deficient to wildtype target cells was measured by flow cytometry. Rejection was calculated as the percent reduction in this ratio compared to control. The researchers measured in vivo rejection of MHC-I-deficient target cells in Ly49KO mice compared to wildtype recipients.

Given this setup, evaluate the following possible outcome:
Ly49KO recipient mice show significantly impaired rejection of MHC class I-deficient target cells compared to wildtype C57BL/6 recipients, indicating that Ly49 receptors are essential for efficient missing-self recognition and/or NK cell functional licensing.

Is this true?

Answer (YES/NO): YES